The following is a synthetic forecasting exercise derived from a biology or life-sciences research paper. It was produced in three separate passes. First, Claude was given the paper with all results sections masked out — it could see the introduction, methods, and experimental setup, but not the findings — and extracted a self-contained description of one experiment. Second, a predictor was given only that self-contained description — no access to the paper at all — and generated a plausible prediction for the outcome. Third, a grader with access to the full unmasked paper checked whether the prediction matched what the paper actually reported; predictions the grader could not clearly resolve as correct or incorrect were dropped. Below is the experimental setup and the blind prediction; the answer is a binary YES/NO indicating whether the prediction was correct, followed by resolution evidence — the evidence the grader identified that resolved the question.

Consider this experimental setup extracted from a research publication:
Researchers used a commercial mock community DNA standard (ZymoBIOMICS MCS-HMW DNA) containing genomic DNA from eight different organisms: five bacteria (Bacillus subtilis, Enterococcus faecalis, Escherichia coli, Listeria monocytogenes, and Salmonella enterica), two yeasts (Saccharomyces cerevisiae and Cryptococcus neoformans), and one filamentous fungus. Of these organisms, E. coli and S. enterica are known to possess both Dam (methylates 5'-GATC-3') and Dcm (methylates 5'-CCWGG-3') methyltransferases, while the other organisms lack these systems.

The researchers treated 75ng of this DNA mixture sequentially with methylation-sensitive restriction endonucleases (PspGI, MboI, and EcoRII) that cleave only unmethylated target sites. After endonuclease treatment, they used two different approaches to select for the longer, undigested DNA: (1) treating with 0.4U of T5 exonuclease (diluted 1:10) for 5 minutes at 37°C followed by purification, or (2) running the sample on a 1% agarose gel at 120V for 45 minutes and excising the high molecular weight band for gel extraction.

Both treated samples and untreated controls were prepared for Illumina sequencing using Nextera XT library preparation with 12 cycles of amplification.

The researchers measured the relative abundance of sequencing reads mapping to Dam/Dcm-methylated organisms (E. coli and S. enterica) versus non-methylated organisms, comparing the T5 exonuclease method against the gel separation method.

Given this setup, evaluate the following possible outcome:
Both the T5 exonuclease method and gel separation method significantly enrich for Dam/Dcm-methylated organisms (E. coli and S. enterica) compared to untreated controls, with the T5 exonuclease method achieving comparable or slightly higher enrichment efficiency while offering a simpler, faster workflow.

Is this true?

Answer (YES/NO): NO